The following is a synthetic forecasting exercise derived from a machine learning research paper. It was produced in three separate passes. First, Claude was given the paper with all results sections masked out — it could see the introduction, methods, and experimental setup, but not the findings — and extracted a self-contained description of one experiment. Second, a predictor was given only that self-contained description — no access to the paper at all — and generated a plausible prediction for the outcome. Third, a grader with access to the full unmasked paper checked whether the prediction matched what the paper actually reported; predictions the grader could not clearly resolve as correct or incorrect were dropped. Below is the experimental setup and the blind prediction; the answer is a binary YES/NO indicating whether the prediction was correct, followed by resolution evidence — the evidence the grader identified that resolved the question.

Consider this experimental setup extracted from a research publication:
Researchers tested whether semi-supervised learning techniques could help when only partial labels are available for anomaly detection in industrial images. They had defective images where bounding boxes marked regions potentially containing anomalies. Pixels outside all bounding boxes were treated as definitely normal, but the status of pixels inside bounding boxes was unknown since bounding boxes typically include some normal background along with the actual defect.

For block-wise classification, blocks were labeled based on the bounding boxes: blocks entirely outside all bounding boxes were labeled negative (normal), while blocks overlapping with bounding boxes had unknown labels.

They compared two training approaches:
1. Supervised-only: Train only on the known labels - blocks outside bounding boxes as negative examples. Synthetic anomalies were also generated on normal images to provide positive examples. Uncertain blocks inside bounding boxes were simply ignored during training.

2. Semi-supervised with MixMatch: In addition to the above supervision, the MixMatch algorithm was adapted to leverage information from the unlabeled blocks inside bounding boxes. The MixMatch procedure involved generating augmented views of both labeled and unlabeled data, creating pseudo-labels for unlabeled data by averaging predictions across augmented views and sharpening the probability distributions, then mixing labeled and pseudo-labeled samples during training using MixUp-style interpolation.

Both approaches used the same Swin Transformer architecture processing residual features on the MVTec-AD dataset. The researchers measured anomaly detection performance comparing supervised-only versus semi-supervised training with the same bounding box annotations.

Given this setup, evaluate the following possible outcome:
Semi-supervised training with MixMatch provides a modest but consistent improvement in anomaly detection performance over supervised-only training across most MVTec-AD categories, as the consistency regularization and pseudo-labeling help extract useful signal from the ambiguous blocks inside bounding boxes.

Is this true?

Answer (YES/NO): YES